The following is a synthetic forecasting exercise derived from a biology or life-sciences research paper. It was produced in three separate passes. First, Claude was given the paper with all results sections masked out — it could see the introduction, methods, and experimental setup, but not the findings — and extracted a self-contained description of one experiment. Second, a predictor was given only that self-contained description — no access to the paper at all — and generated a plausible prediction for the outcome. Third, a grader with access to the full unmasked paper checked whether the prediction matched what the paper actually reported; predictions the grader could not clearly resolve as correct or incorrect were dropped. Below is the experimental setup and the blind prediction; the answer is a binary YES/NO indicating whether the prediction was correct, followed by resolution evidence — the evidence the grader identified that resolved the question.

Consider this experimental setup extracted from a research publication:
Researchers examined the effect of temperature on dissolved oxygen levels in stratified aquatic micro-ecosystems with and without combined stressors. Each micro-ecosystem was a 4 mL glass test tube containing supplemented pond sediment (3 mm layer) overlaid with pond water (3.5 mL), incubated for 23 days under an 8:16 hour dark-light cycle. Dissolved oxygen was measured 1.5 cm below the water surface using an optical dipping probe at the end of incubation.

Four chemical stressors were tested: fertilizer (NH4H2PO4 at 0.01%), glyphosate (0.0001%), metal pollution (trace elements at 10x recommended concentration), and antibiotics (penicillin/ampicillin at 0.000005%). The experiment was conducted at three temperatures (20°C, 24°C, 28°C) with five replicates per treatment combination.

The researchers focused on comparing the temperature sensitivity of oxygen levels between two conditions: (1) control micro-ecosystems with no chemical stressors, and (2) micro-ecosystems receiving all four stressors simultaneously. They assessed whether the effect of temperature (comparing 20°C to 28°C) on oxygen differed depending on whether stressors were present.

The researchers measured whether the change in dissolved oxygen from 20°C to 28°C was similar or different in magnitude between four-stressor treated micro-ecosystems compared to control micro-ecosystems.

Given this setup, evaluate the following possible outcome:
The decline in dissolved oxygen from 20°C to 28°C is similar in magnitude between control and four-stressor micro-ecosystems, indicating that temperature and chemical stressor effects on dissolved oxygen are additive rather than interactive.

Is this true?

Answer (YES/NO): NO